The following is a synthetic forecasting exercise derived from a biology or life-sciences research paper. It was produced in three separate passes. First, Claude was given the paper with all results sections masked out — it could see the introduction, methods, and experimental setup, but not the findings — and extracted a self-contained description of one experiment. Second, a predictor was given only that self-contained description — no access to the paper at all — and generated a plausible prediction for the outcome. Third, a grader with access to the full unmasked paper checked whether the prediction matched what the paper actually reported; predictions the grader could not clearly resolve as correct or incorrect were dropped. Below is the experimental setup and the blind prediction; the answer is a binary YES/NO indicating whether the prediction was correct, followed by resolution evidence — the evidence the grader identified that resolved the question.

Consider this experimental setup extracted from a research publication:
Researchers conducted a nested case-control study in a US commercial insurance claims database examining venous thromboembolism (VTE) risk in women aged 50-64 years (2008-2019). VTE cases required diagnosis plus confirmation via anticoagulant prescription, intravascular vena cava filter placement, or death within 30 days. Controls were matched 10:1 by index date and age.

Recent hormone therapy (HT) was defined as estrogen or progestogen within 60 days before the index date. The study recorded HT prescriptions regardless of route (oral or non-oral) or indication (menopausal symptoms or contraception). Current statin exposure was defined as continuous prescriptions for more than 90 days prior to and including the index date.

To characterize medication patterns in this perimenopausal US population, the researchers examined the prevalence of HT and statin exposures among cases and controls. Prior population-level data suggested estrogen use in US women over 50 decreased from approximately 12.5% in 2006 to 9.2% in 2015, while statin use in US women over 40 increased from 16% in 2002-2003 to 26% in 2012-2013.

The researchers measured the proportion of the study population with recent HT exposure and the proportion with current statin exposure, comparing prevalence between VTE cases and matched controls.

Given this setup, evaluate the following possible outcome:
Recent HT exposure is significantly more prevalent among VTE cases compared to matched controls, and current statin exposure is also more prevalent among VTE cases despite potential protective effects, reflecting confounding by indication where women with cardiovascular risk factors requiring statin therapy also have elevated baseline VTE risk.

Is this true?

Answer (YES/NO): YES